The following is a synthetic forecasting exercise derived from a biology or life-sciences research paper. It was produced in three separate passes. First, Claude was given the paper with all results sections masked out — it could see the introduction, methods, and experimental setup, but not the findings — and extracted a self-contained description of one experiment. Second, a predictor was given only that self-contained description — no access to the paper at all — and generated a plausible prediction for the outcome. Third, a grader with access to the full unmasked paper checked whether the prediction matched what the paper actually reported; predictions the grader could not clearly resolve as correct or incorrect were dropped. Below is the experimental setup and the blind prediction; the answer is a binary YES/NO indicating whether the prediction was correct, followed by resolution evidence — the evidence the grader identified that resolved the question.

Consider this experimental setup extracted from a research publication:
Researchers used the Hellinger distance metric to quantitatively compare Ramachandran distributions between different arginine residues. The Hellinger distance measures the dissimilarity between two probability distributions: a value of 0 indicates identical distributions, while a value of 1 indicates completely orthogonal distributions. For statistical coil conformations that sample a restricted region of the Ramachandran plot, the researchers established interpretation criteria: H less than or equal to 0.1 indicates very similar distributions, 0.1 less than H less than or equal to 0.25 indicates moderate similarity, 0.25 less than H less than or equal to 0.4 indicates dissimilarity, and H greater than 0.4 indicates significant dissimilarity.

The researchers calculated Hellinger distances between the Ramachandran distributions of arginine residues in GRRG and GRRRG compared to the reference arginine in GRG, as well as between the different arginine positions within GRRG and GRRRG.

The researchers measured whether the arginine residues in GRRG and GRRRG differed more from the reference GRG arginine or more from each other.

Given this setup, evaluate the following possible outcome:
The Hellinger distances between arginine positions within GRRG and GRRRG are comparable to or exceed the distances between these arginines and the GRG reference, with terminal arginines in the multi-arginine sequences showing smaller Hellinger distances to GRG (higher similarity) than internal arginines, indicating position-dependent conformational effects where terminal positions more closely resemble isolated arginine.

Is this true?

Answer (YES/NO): NO